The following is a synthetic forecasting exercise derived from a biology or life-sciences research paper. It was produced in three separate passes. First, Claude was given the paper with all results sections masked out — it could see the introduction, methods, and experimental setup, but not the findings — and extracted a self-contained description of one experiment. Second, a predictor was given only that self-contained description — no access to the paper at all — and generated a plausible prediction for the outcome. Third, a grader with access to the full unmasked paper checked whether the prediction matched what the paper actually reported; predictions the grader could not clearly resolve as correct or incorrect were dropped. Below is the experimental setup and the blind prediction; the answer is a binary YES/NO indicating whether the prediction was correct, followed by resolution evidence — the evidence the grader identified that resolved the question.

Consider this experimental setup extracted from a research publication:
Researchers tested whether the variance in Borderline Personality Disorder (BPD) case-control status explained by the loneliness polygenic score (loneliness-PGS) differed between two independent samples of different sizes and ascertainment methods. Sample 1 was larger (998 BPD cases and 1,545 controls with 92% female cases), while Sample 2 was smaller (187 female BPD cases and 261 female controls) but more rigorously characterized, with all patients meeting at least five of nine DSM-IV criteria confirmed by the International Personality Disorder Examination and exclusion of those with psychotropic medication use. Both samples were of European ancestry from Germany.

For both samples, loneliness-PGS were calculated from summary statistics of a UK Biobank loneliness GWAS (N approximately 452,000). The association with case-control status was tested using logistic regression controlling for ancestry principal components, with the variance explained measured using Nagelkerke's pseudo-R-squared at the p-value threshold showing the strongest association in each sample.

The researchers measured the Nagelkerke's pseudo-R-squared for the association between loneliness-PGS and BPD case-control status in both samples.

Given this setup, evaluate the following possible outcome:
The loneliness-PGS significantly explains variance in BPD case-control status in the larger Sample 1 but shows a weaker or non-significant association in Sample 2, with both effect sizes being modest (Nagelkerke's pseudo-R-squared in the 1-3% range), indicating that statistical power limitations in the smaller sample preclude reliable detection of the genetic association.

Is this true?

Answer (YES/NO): NO